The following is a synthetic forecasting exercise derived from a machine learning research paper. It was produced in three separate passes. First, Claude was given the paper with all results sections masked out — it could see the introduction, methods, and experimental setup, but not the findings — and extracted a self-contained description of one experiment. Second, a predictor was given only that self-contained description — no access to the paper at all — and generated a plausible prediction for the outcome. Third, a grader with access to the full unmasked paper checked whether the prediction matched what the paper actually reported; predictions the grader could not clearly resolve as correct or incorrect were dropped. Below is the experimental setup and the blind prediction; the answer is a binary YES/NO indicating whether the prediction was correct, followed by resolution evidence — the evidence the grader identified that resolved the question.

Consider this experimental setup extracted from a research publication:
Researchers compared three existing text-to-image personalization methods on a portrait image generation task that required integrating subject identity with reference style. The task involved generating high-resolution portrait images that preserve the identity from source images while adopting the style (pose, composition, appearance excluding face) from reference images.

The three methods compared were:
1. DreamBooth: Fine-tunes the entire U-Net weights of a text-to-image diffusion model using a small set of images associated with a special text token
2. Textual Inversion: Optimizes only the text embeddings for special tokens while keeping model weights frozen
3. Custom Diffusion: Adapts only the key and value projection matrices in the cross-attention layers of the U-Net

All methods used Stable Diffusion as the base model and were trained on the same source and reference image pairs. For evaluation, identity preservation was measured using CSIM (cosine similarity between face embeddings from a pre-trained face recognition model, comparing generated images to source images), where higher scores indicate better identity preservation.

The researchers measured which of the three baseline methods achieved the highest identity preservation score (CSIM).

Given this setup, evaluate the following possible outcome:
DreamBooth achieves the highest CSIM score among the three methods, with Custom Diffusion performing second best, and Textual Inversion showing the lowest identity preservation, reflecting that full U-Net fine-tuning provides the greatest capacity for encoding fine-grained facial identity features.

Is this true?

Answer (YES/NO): NO